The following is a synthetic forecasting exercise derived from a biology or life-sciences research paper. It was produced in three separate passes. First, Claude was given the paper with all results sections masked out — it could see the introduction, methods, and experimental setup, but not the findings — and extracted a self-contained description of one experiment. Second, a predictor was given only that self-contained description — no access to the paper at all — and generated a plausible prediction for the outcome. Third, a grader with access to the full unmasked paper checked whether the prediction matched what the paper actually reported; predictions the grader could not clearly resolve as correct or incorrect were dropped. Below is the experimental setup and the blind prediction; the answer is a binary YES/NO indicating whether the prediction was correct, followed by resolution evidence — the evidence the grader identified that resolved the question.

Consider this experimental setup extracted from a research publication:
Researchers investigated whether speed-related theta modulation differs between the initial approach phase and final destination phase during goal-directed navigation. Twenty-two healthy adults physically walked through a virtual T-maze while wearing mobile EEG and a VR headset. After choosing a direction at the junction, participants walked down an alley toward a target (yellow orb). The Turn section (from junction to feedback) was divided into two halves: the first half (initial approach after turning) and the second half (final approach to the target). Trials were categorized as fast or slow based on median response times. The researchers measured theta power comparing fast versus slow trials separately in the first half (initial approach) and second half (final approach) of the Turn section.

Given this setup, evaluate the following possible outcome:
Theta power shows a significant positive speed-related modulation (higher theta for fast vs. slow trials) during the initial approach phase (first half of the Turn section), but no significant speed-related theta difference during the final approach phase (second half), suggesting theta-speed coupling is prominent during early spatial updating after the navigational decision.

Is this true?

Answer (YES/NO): NO